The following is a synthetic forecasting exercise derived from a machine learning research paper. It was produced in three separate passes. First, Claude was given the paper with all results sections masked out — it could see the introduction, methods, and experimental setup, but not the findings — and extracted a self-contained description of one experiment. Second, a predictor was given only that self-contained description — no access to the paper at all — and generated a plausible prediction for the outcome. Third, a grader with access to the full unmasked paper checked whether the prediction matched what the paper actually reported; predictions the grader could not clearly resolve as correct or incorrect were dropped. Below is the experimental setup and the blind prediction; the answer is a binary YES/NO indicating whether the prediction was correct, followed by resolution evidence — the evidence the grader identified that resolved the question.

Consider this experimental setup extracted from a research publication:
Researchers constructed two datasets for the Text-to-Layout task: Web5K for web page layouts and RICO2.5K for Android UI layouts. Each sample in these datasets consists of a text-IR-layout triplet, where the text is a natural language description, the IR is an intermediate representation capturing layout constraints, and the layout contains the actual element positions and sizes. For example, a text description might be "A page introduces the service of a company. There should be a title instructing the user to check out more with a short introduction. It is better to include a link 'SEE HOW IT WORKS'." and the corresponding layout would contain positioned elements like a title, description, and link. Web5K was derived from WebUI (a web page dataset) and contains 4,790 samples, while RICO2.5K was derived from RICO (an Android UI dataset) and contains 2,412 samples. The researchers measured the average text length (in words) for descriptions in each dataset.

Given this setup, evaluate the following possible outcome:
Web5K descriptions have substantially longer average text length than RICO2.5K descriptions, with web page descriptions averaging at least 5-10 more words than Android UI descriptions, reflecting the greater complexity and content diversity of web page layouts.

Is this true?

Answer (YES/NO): NO